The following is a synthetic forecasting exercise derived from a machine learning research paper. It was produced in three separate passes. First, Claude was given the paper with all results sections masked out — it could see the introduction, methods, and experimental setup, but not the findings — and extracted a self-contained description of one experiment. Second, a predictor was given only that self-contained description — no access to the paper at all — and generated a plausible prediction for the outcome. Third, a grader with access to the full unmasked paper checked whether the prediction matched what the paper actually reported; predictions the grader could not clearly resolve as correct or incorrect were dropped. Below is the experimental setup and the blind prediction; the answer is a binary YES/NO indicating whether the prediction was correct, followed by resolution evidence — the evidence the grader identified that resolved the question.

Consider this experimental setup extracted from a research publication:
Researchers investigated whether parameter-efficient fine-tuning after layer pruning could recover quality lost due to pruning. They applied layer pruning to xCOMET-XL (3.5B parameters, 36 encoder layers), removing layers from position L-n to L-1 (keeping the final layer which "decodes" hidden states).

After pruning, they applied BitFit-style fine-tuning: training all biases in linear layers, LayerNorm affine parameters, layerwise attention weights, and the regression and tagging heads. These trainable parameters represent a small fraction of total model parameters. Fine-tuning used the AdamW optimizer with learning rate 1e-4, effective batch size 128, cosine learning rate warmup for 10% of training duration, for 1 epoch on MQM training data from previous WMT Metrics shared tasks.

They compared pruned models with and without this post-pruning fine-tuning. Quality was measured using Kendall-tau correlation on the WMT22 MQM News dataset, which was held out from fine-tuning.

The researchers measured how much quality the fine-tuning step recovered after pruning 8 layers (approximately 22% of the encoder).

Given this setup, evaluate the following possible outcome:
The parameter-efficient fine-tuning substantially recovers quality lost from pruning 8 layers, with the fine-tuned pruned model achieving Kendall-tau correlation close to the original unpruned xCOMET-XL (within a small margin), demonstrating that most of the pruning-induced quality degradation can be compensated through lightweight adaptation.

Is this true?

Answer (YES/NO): NO